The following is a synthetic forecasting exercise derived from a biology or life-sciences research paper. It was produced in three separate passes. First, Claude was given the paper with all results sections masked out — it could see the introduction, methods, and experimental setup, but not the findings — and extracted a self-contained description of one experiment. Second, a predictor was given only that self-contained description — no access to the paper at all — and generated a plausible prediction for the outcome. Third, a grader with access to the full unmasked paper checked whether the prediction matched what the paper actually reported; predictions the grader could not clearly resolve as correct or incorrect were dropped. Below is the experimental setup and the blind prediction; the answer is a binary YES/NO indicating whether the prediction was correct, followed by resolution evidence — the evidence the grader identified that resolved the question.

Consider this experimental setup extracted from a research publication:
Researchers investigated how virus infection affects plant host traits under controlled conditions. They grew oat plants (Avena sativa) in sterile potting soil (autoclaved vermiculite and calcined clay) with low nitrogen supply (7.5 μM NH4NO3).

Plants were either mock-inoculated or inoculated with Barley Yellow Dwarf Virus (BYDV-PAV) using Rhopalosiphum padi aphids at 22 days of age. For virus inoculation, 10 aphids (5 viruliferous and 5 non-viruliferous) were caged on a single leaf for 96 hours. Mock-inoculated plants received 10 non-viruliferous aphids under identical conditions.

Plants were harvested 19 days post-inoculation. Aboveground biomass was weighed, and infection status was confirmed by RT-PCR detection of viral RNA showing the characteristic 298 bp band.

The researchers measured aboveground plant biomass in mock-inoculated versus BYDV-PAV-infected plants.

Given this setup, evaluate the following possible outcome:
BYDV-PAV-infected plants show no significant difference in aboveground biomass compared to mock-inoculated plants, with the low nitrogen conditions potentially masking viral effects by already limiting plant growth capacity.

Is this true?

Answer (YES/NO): YES